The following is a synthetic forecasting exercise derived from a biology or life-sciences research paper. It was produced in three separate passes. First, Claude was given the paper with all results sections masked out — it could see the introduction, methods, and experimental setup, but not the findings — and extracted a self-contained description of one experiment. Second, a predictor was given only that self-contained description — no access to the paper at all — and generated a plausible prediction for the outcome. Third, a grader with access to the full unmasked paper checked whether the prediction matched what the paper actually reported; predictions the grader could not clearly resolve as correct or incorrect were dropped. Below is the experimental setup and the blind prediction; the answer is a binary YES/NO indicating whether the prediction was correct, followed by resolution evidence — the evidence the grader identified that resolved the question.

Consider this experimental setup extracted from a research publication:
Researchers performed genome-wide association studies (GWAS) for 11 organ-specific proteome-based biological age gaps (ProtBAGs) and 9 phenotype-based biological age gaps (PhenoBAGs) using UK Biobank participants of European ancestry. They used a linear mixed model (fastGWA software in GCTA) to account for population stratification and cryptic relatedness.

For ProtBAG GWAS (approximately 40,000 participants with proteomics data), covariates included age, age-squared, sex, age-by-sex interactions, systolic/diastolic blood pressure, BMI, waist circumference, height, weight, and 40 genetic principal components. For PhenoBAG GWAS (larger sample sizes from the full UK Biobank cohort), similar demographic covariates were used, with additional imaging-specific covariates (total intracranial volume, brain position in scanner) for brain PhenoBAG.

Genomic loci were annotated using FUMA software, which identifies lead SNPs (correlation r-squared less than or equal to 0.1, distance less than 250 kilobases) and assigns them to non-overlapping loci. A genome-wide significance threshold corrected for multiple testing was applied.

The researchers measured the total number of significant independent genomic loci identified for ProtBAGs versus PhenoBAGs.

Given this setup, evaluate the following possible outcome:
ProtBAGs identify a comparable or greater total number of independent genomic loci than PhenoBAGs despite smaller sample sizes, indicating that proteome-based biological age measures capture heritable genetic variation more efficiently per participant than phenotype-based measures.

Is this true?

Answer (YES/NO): NO